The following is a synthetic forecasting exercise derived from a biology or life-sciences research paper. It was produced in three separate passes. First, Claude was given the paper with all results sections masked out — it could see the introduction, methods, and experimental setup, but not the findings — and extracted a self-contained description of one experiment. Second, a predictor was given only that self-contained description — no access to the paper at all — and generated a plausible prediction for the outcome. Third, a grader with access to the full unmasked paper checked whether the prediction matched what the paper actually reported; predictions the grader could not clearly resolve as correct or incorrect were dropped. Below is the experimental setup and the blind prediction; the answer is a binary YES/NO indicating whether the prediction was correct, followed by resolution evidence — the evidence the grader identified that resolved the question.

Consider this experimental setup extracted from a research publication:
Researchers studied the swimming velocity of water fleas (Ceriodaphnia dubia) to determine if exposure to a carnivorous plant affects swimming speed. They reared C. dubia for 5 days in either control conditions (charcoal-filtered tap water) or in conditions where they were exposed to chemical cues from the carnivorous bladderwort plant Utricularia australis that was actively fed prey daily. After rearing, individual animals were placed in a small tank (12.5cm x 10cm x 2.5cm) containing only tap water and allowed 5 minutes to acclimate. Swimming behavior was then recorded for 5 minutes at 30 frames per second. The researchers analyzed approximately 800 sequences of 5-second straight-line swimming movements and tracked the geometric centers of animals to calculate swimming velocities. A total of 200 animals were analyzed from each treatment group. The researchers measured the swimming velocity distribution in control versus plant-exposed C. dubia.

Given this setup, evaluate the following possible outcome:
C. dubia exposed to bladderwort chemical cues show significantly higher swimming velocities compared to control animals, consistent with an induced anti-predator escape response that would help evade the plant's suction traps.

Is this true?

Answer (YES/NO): NO